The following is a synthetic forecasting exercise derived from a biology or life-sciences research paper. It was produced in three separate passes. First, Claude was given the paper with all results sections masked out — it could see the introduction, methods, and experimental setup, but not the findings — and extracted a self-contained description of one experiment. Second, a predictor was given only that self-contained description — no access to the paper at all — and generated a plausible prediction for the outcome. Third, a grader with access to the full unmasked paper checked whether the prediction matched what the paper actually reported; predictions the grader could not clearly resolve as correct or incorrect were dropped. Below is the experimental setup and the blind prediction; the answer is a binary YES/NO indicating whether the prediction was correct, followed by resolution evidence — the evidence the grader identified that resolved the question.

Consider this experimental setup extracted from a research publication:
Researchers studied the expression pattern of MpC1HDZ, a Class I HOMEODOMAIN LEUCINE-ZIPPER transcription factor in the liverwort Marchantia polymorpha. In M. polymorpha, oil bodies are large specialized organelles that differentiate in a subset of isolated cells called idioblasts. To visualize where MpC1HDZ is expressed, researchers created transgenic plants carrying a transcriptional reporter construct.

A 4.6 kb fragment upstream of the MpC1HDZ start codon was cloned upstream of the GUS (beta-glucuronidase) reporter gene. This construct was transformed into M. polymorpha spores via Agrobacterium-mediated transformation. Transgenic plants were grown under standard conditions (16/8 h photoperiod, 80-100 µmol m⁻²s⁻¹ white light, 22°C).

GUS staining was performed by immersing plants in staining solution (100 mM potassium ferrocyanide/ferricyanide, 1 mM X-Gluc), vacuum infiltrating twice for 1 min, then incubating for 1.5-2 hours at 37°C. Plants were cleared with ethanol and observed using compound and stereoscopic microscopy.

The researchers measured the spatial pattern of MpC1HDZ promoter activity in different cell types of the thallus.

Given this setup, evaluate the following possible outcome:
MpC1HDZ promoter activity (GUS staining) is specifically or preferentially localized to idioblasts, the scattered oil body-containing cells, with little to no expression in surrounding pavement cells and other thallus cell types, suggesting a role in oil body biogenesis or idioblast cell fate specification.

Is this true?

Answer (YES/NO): NO